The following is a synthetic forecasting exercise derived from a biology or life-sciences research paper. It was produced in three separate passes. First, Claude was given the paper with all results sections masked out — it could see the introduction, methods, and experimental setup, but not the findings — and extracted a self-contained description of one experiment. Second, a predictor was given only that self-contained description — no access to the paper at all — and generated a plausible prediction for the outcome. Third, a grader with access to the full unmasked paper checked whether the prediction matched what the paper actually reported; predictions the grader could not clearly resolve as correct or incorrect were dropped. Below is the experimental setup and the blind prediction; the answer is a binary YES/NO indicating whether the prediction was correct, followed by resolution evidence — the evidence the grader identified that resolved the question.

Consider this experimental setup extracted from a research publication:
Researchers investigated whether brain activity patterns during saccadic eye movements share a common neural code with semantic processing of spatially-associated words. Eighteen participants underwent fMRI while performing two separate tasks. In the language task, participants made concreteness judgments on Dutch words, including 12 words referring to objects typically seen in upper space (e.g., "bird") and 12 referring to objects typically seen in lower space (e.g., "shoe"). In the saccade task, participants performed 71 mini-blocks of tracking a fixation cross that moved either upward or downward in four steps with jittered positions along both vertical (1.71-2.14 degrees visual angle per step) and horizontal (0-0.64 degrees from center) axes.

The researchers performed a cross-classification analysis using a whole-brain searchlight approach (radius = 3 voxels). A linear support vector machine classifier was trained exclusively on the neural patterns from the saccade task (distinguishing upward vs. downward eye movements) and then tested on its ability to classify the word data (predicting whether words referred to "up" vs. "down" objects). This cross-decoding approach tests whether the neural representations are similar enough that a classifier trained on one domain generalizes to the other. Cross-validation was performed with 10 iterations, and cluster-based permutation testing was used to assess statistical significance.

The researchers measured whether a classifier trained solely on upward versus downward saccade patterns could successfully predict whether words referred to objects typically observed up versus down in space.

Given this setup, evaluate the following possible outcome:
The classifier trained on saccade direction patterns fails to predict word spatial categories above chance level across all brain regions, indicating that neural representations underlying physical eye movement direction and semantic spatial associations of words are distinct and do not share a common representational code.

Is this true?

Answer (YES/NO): NO